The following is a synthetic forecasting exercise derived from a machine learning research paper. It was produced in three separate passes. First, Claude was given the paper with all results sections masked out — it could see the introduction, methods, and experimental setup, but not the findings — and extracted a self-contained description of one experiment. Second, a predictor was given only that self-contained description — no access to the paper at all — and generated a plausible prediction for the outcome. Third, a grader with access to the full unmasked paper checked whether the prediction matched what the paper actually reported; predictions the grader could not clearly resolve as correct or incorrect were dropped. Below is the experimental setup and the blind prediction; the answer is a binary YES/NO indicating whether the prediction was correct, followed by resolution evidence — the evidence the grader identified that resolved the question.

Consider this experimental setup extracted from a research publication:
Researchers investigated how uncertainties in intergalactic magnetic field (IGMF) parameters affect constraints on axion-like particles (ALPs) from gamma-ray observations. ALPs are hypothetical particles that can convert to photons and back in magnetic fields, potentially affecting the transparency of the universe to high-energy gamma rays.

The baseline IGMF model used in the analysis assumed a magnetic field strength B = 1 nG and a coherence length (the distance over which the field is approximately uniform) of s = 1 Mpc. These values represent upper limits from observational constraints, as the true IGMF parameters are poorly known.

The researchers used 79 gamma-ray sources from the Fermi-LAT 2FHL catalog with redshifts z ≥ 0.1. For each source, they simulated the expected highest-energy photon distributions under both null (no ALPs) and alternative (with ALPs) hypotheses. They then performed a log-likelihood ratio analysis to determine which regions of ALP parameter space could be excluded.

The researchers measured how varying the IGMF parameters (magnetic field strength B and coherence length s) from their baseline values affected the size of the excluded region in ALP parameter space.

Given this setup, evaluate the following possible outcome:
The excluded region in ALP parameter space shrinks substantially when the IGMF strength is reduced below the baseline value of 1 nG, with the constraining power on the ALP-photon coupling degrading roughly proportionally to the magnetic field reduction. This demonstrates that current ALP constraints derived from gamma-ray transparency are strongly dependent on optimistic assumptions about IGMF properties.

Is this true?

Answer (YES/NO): NO